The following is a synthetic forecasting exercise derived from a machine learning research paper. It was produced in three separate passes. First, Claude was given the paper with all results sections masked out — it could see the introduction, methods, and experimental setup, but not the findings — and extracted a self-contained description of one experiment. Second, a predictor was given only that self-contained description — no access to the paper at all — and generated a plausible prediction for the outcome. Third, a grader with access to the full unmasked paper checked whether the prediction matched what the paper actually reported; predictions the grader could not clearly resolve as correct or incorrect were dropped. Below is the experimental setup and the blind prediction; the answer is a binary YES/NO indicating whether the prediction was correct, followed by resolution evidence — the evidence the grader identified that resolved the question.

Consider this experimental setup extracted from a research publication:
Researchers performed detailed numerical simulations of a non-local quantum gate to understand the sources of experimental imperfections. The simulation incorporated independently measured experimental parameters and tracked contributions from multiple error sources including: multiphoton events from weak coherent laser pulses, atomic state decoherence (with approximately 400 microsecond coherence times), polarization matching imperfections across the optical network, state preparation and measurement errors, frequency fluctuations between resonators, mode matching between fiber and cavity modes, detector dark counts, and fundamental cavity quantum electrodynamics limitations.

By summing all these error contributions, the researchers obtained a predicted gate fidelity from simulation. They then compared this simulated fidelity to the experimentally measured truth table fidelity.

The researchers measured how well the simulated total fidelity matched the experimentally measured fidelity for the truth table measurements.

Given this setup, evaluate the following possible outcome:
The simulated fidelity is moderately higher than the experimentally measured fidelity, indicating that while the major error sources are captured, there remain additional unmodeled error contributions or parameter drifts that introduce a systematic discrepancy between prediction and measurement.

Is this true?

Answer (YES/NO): YES